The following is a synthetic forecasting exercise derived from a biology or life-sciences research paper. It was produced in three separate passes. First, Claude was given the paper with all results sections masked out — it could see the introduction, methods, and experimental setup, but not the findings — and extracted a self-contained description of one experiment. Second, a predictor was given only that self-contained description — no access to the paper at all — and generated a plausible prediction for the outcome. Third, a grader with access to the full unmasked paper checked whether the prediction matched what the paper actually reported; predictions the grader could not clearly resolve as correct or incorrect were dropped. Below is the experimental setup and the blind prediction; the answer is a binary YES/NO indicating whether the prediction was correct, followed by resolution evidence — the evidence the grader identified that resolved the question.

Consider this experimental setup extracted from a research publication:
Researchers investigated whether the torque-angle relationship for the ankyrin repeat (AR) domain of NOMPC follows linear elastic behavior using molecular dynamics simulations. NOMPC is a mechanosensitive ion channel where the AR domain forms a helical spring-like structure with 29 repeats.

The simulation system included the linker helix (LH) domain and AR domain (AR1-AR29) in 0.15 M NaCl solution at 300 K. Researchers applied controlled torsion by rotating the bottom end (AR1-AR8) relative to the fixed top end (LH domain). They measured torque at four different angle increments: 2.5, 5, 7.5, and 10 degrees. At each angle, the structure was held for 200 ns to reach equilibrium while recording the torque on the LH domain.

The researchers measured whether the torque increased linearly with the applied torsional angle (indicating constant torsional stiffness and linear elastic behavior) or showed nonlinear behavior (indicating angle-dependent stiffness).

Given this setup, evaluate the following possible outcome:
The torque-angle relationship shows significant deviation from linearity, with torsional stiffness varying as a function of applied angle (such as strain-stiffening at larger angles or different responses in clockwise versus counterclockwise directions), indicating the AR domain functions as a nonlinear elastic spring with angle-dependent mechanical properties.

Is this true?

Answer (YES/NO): NO